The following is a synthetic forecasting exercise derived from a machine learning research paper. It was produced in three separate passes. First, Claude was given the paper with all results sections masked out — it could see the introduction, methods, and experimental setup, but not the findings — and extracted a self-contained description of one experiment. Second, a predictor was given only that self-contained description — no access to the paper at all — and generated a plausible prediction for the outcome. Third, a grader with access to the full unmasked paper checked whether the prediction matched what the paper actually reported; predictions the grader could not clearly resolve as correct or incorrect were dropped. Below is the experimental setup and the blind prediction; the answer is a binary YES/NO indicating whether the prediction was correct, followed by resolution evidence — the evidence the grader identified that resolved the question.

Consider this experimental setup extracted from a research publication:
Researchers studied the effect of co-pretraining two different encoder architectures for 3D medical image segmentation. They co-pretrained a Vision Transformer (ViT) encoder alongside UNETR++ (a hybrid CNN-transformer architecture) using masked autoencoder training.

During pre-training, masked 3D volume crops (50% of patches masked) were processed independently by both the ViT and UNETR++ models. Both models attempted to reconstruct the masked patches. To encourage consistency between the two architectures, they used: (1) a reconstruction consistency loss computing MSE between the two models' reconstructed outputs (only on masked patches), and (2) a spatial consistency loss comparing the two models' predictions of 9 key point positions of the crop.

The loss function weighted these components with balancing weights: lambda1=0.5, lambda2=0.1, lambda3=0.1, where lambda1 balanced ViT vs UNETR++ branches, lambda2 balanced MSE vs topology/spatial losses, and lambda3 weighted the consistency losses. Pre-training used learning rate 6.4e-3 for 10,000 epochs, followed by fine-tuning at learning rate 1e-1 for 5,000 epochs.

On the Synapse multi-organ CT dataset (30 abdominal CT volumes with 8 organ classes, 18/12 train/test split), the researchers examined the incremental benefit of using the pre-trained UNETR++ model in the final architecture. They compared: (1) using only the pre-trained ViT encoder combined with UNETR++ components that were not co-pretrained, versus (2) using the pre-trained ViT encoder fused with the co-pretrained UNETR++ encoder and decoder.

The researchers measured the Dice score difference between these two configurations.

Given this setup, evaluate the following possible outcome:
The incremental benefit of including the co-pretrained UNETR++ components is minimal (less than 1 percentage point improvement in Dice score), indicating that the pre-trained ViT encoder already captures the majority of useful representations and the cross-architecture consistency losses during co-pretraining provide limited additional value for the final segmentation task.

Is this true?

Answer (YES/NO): YES